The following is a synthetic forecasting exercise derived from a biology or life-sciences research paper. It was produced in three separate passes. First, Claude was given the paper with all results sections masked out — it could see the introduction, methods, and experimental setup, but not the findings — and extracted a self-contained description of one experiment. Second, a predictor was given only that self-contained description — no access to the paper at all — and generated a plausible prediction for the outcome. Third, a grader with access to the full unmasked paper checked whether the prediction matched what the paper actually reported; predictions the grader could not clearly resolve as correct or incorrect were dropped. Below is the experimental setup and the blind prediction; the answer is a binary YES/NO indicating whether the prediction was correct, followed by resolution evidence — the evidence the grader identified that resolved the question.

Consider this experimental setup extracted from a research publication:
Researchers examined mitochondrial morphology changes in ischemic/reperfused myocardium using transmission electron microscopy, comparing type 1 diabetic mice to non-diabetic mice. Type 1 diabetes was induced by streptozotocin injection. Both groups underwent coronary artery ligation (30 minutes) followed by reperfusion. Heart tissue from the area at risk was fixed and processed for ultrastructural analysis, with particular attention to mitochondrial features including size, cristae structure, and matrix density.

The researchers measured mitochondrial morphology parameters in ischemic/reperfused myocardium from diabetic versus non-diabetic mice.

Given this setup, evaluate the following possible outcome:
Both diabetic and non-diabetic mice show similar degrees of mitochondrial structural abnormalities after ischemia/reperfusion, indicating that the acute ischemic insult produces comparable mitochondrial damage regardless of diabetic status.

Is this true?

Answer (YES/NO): NO